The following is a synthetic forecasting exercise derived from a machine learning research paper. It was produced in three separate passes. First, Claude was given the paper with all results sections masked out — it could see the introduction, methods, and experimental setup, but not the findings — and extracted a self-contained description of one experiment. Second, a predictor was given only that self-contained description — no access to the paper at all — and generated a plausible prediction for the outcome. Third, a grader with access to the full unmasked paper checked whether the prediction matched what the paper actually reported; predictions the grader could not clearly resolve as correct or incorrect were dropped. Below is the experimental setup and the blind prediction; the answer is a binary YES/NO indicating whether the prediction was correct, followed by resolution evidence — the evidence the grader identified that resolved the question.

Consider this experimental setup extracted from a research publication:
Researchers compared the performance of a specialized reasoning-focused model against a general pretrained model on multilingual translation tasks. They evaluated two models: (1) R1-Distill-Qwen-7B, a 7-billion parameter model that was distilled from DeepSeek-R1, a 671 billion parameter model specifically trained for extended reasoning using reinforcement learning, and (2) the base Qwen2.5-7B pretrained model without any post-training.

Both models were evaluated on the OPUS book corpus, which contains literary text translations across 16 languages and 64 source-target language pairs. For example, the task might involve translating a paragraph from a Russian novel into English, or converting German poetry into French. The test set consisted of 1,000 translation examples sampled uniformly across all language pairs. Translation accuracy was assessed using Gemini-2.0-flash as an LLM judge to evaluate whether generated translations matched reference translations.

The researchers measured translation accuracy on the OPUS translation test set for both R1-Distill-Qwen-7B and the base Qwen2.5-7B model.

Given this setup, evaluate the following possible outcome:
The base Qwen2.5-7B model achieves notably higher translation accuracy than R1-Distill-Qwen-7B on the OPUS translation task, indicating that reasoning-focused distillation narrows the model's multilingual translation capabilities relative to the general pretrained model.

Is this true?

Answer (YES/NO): YES